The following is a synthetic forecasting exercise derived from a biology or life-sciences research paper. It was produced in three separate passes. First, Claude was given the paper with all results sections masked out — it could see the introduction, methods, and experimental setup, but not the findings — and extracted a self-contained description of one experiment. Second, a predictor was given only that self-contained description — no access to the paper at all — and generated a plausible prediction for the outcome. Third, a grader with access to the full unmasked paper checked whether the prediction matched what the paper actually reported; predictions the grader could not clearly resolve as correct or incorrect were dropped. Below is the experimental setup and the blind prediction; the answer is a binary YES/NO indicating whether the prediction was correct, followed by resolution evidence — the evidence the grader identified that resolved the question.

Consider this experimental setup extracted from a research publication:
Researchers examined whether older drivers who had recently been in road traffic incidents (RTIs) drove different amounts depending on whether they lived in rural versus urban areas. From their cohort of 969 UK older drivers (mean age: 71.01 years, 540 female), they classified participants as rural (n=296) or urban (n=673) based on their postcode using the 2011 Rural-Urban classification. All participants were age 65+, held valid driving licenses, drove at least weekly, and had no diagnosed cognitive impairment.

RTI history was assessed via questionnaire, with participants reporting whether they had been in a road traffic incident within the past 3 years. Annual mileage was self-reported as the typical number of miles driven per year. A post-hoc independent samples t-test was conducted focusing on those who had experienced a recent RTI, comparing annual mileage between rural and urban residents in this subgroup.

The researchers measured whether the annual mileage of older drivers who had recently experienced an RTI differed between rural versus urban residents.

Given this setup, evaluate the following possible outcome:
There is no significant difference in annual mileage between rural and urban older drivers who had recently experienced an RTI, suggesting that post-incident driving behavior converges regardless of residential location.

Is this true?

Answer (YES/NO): YES